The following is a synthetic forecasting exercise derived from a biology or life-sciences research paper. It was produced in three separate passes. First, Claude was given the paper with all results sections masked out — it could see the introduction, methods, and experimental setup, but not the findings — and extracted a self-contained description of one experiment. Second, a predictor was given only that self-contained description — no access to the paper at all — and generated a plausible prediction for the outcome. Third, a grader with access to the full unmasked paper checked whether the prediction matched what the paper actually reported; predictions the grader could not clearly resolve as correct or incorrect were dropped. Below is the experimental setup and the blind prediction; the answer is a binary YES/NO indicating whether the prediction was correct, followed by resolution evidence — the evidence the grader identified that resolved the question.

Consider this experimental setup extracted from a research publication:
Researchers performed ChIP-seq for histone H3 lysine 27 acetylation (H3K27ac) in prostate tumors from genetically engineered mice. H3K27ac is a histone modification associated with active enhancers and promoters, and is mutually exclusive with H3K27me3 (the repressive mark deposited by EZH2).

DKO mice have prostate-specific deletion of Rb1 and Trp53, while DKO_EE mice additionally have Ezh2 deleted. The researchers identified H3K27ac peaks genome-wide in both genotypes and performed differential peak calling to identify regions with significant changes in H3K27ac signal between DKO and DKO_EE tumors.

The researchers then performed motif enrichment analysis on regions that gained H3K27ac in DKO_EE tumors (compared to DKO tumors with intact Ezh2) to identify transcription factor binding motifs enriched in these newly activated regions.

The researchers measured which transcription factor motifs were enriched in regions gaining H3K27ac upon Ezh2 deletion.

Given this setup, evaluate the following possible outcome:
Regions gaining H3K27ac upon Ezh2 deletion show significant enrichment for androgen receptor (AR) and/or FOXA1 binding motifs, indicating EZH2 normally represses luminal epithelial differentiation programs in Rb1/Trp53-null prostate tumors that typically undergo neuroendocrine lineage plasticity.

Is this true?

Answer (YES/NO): NO